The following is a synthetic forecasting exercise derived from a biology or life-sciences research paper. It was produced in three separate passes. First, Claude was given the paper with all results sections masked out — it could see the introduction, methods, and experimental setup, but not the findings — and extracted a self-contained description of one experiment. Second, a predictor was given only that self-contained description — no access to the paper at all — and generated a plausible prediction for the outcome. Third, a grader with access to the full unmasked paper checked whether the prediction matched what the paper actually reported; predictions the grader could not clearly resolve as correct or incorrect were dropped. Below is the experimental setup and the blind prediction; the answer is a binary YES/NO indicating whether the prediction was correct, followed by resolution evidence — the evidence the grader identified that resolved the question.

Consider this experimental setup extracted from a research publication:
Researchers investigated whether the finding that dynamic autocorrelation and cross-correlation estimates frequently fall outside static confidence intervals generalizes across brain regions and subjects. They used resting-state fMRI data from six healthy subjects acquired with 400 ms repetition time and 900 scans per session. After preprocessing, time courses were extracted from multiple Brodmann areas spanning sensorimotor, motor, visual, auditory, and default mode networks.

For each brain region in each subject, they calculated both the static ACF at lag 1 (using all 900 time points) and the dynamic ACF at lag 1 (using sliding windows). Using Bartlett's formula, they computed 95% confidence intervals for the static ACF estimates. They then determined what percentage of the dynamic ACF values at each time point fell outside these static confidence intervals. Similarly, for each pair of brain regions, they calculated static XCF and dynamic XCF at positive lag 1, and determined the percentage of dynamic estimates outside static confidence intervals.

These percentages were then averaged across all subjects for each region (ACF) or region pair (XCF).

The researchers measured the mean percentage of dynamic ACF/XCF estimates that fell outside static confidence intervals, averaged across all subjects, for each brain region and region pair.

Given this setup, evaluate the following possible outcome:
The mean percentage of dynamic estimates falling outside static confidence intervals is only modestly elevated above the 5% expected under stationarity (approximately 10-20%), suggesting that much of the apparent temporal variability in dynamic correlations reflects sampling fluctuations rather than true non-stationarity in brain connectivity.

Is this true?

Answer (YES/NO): NO